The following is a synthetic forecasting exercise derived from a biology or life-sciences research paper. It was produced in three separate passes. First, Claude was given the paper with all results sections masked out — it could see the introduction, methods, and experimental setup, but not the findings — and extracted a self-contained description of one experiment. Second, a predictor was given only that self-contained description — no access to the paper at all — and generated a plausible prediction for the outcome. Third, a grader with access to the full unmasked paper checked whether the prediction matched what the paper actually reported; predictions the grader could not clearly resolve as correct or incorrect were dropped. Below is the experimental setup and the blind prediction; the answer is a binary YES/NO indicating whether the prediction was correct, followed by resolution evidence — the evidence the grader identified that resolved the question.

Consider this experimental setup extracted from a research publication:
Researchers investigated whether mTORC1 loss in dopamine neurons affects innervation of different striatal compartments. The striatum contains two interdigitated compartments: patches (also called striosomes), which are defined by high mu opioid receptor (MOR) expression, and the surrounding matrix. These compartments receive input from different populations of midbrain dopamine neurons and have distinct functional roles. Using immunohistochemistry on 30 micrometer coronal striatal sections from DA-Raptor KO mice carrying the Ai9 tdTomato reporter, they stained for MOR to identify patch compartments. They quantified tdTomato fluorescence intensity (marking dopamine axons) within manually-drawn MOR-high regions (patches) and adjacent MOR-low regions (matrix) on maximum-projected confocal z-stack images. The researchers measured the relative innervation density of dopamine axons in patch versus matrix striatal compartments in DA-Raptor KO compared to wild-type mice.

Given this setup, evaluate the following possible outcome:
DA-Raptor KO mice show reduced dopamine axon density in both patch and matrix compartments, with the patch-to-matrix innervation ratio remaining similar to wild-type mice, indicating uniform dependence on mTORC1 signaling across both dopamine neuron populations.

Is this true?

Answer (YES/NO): NO